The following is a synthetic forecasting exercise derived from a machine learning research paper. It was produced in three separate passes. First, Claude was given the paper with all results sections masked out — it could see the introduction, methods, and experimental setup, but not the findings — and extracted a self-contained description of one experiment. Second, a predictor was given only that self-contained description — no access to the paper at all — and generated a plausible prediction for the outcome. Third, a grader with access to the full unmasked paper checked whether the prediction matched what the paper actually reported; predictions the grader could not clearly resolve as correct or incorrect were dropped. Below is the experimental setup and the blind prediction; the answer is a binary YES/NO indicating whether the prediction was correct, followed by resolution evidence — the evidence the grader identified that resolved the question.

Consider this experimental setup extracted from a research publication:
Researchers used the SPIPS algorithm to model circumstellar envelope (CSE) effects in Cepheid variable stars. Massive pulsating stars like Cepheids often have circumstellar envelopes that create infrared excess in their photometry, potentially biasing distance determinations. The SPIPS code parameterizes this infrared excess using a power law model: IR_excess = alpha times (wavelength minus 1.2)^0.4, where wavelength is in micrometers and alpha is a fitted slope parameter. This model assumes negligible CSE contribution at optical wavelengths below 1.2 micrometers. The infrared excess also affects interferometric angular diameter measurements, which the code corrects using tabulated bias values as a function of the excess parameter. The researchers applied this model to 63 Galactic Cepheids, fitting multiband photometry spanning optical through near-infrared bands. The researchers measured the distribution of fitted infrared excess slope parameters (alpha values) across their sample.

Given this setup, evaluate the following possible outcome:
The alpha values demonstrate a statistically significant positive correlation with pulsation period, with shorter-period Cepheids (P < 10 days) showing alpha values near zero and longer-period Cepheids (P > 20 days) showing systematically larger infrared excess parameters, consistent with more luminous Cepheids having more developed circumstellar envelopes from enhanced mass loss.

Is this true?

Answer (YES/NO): NO